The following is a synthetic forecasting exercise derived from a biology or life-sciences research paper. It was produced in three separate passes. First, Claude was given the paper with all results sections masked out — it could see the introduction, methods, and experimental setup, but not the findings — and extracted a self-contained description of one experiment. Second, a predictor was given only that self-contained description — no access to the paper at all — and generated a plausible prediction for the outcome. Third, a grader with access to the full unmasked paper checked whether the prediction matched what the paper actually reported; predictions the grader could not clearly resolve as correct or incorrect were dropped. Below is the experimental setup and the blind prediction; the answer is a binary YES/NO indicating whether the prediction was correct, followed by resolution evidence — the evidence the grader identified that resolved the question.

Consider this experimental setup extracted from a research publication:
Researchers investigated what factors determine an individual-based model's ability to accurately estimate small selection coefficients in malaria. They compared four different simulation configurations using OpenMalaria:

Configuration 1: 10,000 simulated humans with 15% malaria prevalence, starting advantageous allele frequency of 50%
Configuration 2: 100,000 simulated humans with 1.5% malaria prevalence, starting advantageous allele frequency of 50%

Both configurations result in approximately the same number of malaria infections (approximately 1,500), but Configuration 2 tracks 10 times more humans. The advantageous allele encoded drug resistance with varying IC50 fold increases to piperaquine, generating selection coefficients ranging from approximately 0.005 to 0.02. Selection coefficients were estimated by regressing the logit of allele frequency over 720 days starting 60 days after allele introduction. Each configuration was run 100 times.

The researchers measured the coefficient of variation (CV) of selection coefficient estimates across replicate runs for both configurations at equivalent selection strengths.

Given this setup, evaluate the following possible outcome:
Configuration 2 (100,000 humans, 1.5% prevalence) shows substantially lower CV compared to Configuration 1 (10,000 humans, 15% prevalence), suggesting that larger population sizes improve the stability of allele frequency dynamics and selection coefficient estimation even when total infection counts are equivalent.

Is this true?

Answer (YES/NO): NO